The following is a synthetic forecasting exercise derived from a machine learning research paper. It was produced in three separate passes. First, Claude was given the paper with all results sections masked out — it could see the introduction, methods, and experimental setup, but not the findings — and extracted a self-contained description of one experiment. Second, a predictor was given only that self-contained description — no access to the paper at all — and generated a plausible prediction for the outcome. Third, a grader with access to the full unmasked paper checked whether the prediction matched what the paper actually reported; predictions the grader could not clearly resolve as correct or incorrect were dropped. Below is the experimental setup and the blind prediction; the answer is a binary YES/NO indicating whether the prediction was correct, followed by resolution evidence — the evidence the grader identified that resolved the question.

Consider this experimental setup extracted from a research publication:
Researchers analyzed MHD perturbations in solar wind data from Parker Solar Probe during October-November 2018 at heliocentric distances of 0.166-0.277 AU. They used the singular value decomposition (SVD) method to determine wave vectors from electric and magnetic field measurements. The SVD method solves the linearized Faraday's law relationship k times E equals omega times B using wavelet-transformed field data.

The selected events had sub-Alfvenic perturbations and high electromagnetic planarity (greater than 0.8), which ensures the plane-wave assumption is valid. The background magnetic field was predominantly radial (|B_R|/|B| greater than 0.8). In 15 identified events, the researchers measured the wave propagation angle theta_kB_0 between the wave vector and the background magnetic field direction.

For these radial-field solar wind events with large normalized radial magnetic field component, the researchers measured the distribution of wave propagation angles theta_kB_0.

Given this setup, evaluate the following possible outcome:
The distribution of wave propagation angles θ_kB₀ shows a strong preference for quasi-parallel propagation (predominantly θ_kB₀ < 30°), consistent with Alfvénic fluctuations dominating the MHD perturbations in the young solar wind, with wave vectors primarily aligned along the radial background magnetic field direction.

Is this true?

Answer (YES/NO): NO